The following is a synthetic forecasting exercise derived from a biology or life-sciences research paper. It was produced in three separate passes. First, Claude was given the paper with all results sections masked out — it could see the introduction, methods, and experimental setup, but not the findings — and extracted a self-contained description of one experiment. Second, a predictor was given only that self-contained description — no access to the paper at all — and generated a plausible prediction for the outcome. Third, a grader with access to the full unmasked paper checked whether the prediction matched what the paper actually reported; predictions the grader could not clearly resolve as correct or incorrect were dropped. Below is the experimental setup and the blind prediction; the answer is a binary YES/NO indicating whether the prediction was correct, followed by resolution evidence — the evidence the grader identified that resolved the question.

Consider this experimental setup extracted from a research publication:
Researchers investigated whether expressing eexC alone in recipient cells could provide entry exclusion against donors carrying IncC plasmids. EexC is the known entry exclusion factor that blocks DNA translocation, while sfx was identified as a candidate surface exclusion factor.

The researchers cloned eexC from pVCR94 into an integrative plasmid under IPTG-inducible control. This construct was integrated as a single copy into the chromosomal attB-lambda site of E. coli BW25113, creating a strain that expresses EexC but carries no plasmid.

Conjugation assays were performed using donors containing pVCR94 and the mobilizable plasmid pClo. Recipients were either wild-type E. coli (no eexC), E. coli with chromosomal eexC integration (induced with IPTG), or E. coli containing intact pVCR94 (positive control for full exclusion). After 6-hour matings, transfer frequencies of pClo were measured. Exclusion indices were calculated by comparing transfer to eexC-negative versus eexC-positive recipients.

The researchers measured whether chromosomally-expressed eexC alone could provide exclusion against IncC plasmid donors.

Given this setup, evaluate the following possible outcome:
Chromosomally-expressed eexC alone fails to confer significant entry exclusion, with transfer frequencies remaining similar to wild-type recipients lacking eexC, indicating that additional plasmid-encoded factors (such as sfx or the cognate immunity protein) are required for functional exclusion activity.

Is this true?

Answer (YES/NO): NO